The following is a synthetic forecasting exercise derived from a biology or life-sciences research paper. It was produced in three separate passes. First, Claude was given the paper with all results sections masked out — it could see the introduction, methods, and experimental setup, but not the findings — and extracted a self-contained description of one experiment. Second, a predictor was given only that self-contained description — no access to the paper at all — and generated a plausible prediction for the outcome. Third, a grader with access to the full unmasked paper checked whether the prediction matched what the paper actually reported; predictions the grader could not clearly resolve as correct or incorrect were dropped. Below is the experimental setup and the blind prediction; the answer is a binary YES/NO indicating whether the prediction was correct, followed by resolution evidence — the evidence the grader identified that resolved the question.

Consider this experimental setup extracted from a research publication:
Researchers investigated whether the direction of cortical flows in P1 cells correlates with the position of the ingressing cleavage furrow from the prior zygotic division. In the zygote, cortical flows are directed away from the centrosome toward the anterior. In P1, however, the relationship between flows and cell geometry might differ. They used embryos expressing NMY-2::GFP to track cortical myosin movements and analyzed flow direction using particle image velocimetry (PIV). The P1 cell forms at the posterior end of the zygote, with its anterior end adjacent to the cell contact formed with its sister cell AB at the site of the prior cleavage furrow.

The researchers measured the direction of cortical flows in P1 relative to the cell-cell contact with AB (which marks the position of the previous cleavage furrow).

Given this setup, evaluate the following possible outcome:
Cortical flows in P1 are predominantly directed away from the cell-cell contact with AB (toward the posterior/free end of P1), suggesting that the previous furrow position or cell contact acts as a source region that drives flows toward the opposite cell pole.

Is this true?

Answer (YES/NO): NO